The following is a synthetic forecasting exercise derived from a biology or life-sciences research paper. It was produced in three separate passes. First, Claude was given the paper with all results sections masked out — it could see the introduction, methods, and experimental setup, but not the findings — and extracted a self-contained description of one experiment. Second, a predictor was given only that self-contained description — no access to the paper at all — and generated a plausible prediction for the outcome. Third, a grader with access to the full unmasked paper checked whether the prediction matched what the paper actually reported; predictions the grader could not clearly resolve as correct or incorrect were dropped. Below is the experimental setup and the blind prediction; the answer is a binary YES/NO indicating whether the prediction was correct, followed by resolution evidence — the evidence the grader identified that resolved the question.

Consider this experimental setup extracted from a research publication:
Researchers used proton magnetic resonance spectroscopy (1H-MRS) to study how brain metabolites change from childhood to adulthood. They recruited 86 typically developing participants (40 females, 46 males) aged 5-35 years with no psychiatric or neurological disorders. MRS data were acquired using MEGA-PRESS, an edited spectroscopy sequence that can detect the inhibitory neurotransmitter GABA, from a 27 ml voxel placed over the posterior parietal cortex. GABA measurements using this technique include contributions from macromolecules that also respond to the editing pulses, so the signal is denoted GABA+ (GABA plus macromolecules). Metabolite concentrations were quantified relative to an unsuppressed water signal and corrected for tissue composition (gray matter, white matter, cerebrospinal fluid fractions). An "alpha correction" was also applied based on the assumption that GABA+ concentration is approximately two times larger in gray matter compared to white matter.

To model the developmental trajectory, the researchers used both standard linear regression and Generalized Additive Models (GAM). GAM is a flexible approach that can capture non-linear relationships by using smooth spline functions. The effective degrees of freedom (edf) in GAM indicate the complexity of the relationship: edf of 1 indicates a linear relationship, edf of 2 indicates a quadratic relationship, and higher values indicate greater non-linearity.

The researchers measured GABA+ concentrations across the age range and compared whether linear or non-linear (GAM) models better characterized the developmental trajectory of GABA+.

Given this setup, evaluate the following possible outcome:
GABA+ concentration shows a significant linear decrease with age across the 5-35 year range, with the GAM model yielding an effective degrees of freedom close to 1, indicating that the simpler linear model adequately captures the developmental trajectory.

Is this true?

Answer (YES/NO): NO